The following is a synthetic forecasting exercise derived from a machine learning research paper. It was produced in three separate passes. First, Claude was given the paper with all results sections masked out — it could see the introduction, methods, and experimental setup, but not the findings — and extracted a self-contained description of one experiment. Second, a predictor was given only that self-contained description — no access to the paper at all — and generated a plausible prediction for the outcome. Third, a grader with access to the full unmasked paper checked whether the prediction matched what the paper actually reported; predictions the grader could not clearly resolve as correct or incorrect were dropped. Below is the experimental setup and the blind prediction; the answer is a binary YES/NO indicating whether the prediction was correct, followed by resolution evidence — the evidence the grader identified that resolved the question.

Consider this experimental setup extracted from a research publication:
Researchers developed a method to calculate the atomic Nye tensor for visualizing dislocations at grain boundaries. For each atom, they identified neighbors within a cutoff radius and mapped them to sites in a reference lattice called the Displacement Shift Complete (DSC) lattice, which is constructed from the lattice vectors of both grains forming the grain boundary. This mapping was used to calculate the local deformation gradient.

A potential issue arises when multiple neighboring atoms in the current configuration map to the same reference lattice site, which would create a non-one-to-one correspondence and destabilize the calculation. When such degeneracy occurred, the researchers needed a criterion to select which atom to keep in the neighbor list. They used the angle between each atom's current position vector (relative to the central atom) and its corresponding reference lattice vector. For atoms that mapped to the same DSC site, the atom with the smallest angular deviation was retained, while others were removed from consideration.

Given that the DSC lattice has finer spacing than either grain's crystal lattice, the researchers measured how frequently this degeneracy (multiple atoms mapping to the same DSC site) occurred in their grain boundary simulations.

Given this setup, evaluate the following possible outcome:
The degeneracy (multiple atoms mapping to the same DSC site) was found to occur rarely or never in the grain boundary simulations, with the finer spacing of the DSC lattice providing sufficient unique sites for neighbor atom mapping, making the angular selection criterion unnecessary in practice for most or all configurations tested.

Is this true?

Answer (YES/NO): YES